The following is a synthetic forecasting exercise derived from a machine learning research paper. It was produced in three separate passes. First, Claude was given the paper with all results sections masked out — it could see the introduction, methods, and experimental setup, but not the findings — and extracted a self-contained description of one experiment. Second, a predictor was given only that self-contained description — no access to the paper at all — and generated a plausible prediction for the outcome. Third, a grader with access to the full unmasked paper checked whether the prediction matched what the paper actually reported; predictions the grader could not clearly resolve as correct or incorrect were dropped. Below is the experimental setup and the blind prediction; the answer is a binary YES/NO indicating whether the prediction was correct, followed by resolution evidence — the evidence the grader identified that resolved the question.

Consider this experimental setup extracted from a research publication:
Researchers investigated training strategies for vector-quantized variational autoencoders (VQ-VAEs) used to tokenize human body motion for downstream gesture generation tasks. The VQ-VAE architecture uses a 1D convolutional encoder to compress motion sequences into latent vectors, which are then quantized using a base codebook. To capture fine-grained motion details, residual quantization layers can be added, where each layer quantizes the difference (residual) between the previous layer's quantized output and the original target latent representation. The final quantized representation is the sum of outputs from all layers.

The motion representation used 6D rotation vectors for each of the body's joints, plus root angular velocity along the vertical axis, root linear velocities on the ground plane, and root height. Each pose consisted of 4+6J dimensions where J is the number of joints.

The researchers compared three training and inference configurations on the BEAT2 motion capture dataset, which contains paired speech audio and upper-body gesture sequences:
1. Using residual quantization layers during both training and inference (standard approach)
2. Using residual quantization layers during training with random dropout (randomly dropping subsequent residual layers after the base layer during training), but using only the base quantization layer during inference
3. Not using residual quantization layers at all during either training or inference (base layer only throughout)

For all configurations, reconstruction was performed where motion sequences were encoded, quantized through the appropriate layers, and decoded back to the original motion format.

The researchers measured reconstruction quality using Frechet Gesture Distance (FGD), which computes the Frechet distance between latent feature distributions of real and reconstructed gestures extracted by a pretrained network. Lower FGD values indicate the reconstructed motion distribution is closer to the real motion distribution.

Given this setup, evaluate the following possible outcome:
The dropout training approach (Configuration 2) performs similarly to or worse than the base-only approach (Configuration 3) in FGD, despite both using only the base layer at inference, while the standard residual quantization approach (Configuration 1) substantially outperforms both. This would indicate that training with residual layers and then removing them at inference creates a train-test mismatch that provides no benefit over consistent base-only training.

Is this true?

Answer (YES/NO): NO